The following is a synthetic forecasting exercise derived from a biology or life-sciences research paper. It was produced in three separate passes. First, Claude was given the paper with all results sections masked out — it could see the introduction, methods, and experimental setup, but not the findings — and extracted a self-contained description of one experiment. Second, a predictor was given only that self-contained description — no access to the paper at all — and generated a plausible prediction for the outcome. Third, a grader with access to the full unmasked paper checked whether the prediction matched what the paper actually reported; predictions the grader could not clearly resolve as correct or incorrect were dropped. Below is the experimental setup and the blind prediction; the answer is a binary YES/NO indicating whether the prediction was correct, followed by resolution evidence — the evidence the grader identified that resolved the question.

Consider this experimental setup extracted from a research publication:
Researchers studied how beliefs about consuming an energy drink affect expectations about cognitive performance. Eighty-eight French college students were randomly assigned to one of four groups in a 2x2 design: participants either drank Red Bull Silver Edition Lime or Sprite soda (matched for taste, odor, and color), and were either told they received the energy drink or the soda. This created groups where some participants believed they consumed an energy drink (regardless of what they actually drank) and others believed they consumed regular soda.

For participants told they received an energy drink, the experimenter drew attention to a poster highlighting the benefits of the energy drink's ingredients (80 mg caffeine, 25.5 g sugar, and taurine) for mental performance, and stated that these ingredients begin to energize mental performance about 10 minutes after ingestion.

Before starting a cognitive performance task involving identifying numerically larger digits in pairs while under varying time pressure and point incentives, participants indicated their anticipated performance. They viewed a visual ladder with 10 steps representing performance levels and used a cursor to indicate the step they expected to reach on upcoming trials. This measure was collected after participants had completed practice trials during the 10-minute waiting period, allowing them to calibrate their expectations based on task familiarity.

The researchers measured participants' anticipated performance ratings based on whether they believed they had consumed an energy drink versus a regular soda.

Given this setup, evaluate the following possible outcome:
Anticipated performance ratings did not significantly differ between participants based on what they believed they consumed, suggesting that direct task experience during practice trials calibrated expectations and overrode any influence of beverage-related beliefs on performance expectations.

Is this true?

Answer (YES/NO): NO